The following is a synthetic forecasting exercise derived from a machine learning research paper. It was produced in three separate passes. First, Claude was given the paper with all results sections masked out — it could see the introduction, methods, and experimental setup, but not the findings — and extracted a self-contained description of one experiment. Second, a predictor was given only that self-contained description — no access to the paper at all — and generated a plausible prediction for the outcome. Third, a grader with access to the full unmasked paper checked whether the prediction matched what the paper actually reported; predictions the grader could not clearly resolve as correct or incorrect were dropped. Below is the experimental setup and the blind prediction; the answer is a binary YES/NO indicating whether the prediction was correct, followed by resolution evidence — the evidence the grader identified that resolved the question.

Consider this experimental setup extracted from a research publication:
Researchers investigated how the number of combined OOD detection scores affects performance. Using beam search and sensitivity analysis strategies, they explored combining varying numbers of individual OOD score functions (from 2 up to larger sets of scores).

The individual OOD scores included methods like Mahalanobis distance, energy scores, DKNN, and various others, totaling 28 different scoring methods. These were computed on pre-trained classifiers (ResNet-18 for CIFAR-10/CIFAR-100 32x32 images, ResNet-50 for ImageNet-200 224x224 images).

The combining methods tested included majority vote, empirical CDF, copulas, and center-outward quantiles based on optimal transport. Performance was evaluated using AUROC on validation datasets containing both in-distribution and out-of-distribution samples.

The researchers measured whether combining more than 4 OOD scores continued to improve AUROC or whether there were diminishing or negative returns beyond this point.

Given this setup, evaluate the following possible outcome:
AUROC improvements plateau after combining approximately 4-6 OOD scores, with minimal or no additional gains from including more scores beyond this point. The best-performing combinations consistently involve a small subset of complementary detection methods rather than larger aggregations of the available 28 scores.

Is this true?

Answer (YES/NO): YES